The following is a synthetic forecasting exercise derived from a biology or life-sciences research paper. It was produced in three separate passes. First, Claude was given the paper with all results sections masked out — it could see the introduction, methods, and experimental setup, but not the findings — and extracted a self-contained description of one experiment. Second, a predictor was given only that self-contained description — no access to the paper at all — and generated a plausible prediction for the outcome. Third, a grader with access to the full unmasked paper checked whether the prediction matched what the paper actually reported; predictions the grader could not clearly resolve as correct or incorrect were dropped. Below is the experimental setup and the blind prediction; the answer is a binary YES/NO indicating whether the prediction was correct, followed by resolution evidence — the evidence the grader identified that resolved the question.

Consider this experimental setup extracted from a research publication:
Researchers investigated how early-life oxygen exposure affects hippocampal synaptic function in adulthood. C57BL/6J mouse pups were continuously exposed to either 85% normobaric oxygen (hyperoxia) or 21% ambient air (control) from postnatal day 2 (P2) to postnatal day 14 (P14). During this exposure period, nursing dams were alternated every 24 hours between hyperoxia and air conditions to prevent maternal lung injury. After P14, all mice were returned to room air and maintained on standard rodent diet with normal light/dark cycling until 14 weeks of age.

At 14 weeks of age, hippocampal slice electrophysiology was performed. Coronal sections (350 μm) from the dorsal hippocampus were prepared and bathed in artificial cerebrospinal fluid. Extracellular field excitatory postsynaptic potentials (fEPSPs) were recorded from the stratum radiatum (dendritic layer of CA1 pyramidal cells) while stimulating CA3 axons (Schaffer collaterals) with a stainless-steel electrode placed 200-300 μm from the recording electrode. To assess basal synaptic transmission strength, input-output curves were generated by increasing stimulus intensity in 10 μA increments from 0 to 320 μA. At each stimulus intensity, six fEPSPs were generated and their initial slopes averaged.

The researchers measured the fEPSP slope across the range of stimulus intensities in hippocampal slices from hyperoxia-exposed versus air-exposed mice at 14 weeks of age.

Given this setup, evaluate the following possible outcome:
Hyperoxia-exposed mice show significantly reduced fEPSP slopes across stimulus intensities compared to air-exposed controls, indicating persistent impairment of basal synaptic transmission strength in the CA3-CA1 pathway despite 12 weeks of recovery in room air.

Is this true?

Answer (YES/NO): NO